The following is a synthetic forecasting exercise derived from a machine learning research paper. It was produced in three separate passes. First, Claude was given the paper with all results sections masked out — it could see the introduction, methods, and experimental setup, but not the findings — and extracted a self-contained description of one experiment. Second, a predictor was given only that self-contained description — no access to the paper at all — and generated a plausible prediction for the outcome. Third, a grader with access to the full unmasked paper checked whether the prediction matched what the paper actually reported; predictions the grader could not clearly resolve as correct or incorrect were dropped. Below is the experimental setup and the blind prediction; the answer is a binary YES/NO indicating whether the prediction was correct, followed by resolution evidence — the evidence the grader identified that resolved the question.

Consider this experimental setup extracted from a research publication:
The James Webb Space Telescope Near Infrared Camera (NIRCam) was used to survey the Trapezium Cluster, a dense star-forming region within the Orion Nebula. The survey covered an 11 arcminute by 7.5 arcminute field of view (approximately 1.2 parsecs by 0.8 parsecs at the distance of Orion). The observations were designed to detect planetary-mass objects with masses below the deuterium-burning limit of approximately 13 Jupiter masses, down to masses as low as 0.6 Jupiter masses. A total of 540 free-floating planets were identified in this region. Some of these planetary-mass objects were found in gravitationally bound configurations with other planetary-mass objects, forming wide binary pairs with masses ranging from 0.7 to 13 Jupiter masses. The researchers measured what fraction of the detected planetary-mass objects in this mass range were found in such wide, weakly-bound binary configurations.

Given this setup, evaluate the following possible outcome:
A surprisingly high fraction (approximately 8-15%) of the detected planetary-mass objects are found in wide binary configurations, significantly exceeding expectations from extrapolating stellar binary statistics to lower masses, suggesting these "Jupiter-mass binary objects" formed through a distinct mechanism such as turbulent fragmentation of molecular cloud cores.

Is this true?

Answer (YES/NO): YES